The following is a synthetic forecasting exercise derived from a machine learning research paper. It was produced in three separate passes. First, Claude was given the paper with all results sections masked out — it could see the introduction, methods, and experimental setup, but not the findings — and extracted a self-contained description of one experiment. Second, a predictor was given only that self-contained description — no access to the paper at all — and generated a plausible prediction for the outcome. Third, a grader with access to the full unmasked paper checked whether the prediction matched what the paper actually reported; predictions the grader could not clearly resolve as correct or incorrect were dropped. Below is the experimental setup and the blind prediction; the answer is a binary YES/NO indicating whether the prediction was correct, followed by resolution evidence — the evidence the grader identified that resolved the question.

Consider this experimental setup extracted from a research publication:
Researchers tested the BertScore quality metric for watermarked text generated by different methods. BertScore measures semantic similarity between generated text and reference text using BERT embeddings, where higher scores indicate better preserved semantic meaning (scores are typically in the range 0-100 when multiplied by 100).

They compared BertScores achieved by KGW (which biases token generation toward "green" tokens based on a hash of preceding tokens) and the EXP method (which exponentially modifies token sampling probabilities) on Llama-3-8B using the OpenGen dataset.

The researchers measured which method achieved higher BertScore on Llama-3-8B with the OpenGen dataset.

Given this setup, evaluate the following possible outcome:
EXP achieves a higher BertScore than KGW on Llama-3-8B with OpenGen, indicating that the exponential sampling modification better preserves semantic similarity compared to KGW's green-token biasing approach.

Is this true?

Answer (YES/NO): NO